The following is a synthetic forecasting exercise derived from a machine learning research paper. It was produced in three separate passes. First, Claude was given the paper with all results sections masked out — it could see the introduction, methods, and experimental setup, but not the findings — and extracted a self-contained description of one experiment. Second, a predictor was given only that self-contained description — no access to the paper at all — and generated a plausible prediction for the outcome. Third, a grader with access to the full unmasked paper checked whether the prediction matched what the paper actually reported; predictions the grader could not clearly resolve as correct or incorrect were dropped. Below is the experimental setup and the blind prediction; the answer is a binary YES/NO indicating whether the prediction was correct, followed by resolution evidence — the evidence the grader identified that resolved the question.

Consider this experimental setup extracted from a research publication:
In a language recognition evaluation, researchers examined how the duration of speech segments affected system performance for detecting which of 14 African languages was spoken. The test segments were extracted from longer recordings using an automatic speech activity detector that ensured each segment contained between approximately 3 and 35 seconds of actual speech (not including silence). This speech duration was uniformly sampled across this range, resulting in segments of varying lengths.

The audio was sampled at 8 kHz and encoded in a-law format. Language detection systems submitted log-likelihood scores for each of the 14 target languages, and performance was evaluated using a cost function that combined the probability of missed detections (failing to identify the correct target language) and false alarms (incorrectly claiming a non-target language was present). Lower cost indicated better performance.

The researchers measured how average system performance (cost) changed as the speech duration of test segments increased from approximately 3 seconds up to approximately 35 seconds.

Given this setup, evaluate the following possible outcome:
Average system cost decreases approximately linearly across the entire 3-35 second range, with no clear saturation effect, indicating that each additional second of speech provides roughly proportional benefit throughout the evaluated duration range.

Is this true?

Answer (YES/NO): NO